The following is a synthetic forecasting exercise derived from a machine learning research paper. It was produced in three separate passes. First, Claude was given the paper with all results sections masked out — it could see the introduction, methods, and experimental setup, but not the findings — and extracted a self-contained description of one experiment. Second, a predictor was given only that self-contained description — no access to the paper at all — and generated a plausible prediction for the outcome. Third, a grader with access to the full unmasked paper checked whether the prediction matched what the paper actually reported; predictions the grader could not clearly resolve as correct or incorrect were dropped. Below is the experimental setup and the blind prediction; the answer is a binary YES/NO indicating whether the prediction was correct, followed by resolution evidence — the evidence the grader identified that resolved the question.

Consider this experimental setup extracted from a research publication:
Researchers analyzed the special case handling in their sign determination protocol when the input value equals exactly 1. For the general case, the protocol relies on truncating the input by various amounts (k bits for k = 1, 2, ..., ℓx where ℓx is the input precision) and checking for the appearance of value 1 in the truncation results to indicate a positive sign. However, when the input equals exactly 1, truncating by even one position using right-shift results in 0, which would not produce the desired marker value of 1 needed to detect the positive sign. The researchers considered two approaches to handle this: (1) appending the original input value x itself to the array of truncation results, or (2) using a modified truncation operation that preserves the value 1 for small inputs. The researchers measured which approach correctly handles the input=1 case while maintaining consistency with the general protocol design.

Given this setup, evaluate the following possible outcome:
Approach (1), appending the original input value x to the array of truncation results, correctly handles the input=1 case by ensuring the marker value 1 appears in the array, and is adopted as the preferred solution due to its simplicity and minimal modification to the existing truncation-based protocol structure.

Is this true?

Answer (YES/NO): YES